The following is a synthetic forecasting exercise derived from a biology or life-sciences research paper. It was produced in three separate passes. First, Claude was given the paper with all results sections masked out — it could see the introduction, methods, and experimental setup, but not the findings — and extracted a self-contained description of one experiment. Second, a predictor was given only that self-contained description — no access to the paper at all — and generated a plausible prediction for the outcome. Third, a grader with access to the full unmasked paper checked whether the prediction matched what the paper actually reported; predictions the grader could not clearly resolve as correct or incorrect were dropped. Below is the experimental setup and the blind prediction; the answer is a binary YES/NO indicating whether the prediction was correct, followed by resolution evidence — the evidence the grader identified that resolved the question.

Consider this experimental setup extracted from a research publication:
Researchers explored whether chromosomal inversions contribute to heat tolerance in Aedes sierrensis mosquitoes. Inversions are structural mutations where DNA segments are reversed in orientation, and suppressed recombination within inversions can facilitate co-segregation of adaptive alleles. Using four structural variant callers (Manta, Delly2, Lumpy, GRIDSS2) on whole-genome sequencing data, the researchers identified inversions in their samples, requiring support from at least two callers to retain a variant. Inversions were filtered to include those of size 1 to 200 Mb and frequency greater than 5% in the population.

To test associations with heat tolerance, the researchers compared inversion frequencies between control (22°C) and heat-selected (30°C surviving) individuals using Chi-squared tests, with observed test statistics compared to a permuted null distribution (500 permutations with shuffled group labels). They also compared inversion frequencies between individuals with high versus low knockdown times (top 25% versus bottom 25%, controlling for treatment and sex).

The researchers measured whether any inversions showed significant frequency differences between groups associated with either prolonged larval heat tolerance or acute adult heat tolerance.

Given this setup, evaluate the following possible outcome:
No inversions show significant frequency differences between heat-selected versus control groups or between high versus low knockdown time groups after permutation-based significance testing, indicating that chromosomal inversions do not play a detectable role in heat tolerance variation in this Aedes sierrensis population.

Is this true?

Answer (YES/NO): NO